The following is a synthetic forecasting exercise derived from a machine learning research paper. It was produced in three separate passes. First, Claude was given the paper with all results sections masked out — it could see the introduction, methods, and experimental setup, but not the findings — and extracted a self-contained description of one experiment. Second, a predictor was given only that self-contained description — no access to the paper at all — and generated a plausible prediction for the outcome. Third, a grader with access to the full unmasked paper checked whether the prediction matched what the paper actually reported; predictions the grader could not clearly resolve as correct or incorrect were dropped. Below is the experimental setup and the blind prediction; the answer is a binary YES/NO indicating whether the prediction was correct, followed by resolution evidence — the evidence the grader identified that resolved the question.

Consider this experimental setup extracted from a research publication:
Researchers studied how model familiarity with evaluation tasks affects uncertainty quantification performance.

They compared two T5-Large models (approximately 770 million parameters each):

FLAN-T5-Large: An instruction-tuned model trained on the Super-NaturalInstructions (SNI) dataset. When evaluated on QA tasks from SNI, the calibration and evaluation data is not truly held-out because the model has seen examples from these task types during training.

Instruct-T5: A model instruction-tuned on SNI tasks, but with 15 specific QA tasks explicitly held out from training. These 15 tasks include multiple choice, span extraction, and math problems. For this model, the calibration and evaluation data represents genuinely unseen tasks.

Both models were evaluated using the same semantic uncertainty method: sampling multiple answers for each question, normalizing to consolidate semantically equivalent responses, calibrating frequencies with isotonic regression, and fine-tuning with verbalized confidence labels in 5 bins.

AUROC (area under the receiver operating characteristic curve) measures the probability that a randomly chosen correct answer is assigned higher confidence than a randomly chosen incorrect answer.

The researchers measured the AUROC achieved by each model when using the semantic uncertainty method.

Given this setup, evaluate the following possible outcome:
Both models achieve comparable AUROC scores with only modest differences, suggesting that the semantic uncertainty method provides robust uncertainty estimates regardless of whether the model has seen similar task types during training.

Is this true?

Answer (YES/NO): NO